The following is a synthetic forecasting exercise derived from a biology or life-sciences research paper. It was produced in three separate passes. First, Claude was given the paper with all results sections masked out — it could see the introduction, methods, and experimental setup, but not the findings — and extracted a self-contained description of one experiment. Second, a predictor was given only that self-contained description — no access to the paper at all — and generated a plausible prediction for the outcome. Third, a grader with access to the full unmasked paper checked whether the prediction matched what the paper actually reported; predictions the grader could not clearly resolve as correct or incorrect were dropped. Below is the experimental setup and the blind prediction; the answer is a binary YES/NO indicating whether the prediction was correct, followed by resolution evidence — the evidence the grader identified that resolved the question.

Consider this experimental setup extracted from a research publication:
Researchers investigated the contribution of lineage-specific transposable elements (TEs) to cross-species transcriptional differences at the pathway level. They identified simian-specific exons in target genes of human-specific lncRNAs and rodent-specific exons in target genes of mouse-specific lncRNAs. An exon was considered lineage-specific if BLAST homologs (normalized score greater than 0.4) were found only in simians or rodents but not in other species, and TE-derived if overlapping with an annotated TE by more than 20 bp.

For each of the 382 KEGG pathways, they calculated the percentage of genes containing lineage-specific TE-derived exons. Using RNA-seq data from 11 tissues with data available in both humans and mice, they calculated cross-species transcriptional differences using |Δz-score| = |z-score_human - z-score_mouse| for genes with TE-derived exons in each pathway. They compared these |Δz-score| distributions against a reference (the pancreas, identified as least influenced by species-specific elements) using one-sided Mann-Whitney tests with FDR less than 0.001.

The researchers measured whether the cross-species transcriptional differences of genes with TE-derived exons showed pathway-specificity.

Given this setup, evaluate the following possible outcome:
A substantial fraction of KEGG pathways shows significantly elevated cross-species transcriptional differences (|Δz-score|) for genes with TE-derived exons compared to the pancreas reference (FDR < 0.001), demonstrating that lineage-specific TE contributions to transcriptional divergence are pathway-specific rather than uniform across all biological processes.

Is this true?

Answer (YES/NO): YES